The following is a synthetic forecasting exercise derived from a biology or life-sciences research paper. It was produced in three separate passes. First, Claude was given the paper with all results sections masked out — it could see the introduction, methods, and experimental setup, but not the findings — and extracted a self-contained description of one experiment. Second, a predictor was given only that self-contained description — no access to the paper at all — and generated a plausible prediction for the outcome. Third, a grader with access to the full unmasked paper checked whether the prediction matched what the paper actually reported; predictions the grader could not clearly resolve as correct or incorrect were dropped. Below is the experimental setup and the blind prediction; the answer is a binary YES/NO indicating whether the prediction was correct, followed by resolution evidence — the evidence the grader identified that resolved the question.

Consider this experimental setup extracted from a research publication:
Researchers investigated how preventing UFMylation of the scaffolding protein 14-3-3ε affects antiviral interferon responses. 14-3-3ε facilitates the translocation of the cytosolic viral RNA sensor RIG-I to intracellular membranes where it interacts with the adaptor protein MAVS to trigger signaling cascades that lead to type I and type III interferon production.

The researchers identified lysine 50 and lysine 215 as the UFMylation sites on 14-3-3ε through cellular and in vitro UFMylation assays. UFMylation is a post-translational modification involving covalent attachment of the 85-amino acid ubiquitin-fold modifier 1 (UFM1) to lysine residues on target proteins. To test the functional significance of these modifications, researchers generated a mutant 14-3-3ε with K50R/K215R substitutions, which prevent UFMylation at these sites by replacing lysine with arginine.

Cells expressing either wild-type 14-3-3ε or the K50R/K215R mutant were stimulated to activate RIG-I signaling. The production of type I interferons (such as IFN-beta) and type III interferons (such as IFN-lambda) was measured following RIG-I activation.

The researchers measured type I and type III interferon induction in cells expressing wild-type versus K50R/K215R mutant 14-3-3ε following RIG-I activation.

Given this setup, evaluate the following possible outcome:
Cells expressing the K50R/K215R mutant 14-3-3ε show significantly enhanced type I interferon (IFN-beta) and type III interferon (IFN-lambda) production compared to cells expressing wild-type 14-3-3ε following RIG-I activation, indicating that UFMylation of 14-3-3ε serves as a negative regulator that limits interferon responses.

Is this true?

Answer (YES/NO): NO